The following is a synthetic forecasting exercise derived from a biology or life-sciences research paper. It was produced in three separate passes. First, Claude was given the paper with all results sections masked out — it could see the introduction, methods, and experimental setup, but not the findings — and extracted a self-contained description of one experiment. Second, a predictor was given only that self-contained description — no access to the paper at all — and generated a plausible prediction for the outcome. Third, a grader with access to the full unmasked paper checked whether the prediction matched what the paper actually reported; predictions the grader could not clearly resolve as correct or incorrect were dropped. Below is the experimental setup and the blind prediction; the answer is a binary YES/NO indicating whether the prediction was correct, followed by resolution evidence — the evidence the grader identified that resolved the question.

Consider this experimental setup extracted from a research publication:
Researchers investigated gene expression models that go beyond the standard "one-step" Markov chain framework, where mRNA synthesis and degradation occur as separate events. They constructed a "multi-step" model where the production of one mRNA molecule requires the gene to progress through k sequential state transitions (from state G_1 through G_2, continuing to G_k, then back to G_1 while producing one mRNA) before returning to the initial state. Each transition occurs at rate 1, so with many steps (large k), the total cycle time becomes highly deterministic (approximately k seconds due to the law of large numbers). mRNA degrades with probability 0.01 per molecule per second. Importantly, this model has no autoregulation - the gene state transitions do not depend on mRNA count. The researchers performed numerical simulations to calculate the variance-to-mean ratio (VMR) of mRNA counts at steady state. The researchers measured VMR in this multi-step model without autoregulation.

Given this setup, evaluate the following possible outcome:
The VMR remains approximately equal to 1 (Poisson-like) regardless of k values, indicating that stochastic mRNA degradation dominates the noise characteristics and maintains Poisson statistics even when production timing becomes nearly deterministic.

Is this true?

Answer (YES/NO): NO